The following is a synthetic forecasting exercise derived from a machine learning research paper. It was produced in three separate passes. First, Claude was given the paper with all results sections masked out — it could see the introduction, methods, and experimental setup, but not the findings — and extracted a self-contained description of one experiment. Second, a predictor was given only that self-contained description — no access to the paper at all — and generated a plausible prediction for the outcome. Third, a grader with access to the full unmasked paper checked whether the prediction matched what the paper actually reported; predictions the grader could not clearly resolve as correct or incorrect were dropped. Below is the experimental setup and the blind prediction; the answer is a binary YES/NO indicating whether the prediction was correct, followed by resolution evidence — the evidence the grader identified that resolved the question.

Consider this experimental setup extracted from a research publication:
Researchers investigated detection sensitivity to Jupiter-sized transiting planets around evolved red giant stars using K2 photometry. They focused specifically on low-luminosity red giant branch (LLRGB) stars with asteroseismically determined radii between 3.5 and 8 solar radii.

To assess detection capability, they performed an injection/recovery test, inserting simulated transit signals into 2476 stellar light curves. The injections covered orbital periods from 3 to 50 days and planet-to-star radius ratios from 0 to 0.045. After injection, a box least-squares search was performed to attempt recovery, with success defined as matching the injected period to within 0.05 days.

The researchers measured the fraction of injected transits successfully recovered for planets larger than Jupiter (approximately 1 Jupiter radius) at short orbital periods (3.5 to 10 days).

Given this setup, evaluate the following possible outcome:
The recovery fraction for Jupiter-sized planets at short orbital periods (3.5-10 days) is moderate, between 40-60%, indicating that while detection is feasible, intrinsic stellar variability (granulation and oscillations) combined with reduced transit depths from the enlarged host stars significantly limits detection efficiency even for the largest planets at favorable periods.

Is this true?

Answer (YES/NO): NO